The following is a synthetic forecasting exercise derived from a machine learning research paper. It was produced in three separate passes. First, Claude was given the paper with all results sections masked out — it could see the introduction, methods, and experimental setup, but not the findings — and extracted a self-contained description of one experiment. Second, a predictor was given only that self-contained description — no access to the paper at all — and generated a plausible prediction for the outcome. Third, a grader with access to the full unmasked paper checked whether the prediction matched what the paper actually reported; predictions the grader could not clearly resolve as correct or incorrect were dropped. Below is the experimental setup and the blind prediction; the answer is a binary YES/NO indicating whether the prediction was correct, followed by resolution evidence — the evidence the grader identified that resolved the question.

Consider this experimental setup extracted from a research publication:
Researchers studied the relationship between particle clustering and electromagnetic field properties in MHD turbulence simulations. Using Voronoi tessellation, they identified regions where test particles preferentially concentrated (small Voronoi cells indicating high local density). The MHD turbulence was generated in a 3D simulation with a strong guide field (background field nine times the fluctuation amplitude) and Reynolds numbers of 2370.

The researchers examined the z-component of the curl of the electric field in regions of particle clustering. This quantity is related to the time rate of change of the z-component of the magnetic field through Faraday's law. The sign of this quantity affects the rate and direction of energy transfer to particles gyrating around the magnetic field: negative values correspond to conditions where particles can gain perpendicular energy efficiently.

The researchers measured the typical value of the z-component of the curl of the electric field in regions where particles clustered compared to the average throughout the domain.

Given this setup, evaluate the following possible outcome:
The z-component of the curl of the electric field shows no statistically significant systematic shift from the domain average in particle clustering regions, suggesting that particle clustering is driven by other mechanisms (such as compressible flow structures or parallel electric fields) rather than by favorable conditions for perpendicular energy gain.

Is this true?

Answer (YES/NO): NO